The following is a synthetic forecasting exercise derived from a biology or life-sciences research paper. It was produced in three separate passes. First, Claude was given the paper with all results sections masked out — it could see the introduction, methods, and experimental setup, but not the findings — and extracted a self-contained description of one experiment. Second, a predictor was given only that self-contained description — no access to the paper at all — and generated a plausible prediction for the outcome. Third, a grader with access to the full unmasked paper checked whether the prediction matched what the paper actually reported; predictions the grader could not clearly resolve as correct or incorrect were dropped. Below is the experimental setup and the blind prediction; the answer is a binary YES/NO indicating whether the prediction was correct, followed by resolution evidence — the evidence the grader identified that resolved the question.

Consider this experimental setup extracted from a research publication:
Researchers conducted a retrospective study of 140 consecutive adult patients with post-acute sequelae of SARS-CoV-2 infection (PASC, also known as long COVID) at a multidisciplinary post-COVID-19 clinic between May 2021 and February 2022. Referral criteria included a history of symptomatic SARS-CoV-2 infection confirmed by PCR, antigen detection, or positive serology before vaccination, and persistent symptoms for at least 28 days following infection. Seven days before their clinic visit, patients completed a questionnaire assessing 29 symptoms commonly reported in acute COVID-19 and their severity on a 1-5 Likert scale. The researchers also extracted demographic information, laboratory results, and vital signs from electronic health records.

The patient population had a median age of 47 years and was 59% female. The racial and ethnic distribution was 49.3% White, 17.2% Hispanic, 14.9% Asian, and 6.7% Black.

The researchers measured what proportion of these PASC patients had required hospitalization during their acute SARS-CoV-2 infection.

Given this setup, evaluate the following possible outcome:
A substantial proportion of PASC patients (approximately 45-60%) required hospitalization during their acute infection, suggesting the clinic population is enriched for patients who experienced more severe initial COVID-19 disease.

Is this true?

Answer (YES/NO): NO